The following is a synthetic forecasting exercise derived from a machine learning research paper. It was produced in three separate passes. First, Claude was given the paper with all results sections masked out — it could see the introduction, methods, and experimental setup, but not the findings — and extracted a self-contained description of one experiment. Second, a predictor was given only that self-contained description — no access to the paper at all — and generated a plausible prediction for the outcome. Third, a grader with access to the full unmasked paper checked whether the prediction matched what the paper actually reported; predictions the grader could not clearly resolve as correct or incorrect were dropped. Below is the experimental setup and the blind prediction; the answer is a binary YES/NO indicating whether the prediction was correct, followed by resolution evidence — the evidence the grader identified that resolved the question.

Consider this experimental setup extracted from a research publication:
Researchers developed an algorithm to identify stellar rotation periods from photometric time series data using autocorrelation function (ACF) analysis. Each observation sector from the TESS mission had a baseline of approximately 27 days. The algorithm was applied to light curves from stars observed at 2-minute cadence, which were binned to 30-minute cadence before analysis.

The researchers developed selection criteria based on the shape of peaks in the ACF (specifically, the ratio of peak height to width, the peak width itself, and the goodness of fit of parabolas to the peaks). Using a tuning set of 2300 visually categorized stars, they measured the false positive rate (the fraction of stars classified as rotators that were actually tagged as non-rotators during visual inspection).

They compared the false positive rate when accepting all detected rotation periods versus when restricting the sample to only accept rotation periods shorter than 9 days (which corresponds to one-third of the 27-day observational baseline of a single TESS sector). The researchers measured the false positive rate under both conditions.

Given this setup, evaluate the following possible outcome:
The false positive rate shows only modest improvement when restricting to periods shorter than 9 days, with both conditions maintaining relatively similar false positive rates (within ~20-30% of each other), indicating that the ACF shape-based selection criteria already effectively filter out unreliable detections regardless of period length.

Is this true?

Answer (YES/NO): NO